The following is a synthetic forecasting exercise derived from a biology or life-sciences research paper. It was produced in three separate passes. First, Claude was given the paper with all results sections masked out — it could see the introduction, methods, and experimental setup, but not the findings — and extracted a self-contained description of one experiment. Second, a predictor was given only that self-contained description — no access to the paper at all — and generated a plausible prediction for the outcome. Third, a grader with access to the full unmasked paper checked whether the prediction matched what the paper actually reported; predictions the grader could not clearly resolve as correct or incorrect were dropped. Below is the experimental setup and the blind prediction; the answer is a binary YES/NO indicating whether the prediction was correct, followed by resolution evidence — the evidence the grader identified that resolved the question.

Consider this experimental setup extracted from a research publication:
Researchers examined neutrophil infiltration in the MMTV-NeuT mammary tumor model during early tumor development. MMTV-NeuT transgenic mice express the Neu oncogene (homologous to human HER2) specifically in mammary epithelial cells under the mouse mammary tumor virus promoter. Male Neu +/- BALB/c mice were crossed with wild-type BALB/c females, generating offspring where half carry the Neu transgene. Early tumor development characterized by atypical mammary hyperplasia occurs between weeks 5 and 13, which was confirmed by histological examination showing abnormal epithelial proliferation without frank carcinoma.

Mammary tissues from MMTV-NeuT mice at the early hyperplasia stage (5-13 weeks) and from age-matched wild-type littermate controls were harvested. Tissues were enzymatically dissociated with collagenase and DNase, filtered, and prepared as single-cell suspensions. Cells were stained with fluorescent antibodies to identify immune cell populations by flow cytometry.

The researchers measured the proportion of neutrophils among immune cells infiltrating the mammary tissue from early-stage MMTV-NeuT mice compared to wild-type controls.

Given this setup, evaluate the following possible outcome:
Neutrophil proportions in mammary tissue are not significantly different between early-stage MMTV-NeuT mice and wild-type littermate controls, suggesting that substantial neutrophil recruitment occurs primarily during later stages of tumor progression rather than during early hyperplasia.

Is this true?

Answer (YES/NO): NO